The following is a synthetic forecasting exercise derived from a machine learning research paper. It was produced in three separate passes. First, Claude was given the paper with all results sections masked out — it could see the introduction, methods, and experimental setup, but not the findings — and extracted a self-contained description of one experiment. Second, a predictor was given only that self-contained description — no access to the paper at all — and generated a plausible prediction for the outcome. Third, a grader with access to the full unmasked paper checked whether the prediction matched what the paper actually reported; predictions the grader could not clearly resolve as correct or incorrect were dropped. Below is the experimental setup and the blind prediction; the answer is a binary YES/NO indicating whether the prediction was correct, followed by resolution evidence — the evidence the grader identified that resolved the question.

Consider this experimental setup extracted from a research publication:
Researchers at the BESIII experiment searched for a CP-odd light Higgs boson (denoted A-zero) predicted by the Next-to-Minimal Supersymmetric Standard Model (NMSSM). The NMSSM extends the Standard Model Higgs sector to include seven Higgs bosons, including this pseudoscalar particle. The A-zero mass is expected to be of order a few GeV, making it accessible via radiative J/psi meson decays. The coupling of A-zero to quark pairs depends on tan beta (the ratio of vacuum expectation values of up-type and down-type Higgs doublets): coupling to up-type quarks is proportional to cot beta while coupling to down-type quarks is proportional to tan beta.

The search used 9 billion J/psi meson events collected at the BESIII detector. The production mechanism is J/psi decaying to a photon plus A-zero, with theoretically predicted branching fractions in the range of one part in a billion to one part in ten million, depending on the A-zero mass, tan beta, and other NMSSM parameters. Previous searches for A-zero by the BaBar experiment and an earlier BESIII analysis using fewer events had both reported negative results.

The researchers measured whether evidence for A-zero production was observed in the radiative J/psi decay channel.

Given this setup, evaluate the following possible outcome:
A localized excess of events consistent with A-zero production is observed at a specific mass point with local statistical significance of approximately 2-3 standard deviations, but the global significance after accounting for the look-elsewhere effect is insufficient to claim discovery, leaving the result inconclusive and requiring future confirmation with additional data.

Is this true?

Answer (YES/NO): NO